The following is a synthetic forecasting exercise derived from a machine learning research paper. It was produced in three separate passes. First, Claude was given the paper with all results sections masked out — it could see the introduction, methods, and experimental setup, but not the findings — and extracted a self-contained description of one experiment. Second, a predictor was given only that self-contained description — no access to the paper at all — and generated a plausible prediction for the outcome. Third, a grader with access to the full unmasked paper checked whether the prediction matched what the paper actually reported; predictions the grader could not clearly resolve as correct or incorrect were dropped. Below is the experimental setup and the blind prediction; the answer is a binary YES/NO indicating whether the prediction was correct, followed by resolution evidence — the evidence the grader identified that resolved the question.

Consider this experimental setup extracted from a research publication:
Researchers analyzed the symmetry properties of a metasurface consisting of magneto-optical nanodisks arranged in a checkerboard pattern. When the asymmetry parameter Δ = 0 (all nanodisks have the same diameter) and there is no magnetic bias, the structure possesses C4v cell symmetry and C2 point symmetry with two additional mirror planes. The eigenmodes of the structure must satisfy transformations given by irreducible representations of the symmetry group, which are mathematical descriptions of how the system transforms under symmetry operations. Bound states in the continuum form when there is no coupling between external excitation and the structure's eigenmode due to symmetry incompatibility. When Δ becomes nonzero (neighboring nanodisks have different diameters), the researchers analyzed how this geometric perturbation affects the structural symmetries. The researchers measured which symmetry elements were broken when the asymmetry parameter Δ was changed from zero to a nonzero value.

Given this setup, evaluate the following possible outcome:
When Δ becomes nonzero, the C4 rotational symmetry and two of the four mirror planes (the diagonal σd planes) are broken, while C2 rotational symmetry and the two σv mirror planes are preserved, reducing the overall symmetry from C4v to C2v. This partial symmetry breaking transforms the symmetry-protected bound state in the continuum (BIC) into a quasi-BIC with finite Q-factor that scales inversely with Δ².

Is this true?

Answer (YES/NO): NO